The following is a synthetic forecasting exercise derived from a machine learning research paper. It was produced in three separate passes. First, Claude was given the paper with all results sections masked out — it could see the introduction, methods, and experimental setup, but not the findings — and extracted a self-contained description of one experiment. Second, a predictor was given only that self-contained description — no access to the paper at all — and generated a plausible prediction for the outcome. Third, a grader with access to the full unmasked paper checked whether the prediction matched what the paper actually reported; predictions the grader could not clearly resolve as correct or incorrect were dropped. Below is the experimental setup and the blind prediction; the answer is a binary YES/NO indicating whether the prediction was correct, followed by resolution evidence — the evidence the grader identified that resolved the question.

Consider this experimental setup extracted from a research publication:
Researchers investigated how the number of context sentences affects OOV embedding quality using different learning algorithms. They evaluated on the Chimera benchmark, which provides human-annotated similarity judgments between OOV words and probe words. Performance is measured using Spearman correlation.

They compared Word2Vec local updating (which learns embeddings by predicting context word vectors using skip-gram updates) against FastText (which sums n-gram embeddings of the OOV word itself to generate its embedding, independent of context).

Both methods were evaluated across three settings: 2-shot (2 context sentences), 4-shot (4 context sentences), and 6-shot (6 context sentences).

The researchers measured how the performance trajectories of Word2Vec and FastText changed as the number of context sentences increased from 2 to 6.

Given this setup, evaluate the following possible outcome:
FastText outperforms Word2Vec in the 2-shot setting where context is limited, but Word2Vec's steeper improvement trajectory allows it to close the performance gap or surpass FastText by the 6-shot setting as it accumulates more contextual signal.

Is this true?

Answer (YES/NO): YES